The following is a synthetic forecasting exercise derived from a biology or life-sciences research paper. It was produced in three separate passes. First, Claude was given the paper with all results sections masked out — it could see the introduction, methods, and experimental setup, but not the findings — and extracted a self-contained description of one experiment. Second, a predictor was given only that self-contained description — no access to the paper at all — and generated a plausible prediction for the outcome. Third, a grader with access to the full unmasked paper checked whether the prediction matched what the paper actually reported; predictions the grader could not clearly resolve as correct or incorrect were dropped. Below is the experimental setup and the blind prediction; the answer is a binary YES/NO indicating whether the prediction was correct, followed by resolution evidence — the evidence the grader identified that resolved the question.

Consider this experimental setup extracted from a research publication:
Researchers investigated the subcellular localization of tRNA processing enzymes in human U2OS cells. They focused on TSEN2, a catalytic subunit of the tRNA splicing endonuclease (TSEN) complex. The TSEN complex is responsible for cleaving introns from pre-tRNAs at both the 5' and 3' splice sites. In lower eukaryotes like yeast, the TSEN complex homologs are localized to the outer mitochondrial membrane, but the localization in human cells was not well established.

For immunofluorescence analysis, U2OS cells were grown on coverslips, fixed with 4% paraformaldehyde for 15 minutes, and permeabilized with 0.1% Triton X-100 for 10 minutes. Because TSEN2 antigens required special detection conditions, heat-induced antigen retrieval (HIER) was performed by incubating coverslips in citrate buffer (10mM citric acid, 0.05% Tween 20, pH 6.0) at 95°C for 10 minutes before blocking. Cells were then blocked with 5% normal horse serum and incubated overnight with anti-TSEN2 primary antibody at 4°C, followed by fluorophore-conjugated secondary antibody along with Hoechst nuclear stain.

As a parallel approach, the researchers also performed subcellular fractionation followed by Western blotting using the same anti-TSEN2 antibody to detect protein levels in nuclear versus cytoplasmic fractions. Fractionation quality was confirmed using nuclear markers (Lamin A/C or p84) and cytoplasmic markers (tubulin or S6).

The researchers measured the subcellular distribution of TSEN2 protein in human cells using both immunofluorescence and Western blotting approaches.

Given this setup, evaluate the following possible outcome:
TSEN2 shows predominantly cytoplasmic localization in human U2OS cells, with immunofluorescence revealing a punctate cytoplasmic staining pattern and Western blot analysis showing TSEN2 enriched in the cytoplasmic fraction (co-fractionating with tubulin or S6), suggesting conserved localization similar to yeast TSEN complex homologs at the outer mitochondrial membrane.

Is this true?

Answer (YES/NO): NO